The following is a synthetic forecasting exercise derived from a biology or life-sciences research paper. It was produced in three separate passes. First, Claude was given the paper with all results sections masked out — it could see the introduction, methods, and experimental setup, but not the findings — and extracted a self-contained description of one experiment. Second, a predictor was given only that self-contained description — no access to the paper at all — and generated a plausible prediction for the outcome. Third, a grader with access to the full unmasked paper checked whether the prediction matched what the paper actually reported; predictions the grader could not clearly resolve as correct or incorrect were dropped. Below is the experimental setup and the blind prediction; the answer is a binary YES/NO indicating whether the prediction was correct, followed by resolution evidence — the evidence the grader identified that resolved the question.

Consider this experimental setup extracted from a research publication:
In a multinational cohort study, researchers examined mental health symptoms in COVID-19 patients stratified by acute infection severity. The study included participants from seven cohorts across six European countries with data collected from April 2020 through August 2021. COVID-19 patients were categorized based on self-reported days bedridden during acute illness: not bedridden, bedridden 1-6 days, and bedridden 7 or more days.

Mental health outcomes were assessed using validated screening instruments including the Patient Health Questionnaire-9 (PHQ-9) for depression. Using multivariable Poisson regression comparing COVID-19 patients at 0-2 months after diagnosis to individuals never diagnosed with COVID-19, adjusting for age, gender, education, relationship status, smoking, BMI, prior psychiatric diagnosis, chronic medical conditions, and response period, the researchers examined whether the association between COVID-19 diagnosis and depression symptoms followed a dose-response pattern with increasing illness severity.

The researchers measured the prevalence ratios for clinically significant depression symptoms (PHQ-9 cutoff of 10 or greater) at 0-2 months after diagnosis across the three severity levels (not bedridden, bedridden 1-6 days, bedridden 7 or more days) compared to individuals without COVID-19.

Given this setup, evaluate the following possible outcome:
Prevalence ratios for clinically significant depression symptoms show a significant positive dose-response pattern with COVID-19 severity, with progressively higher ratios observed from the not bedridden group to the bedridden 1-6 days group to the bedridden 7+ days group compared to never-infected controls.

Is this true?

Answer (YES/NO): YES